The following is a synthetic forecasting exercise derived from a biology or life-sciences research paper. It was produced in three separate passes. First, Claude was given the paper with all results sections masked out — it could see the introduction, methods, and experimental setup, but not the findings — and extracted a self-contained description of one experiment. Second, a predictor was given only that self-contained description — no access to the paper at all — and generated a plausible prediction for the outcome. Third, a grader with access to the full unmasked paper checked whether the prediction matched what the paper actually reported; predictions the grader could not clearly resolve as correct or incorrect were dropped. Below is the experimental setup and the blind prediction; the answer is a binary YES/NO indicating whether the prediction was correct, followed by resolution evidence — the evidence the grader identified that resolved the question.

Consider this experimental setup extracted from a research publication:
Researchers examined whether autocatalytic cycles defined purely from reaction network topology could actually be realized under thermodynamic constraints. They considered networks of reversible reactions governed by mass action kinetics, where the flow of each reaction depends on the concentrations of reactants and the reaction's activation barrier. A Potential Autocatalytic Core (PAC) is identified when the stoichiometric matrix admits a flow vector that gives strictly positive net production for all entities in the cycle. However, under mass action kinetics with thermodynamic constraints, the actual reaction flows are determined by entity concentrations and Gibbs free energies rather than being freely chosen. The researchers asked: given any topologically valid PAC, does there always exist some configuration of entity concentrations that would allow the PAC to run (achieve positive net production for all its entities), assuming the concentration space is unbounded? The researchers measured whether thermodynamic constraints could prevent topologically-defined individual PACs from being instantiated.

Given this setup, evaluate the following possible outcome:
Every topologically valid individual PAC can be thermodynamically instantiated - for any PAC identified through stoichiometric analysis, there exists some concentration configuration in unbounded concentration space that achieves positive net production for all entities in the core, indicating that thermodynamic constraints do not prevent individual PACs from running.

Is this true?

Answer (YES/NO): YES